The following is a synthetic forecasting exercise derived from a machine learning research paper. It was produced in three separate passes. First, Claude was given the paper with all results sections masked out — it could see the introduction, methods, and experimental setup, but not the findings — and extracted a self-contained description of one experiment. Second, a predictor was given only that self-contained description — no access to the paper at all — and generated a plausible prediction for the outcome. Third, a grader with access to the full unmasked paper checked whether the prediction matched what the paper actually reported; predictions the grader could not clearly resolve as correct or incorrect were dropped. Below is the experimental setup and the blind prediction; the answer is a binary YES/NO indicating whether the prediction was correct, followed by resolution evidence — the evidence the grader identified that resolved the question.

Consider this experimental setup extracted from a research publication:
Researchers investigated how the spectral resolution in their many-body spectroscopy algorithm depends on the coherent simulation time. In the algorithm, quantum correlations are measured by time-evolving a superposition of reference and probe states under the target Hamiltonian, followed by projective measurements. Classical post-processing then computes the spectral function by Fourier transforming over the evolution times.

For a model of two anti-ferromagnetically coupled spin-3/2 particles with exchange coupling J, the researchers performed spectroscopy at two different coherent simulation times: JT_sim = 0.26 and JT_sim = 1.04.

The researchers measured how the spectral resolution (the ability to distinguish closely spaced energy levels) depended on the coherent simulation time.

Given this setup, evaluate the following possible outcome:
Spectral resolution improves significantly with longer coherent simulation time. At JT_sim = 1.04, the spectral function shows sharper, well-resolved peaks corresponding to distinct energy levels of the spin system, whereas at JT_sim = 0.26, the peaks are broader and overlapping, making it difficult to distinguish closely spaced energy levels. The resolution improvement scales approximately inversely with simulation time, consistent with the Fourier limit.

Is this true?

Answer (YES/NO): NO